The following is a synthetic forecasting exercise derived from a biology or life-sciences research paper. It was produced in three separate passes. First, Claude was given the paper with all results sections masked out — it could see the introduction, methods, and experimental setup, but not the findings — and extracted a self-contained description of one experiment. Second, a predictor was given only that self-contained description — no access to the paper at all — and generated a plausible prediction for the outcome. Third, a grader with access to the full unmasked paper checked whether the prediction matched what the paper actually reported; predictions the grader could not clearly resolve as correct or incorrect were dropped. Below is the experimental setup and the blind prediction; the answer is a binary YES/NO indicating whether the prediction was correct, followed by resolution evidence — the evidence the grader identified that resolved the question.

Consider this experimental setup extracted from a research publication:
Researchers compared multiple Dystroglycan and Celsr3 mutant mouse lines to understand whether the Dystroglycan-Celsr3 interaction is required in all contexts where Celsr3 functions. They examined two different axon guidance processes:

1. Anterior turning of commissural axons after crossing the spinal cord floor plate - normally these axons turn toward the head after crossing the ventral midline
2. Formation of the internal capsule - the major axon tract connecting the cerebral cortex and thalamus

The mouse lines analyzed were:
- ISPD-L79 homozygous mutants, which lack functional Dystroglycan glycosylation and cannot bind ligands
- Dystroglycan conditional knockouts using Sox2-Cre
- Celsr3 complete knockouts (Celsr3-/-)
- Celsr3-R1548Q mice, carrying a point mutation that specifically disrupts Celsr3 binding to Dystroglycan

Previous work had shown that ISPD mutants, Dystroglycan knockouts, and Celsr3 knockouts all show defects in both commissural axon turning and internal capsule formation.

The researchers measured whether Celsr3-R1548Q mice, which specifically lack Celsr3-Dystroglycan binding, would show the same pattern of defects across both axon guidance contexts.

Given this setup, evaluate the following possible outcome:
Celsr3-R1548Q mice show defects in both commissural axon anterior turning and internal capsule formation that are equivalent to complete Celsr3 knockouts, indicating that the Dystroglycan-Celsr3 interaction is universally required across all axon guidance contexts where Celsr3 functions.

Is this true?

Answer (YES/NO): NO